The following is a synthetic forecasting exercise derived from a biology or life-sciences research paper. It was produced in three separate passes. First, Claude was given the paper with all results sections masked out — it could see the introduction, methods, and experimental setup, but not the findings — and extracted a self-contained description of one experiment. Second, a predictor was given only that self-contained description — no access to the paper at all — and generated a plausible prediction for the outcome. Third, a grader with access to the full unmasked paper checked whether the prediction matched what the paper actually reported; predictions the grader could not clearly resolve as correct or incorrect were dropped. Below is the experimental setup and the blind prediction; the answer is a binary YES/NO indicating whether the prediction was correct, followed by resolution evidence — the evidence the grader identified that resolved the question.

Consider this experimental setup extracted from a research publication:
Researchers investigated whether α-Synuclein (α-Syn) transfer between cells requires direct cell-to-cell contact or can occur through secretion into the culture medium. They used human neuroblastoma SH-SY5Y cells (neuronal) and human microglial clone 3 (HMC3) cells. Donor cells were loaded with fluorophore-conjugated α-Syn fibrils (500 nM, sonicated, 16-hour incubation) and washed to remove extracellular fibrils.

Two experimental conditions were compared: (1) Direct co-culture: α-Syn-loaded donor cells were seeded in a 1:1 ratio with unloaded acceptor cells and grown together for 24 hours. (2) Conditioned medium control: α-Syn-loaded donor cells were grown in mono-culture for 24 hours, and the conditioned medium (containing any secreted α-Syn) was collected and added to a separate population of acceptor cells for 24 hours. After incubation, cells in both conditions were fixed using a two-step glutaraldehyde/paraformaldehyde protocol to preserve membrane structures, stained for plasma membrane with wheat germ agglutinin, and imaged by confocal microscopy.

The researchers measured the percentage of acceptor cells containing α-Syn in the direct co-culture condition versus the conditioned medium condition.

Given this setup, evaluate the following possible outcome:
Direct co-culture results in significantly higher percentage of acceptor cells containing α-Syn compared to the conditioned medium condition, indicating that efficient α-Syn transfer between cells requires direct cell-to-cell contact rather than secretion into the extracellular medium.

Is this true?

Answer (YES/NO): YES